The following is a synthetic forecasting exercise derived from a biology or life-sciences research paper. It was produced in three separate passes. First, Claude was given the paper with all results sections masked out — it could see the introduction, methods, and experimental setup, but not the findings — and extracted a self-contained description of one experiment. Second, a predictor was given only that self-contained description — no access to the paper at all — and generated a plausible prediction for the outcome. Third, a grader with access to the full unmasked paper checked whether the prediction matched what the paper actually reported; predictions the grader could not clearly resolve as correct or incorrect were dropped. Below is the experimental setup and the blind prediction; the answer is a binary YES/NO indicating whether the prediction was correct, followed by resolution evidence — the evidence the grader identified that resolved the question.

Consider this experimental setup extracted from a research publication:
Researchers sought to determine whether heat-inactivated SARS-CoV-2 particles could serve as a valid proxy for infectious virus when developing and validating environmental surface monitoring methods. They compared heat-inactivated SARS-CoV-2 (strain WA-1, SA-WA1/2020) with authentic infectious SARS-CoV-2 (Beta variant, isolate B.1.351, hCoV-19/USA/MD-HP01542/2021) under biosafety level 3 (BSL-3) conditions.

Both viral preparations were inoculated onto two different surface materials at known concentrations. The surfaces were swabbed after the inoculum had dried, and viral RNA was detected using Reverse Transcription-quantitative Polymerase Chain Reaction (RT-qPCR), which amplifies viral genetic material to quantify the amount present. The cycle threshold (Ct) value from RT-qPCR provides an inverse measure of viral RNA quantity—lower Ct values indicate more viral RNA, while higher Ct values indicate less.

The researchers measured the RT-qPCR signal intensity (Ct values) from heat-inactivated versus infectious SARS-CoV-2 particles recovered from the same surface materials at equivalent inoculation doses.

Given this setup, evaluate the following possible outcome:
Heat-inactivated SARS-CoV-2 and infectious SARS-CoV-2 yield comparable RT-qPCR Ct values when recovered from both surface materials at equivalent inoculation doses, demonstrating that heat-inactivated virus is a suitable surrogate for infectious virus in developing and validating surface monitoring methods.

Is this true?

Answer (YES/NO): YES